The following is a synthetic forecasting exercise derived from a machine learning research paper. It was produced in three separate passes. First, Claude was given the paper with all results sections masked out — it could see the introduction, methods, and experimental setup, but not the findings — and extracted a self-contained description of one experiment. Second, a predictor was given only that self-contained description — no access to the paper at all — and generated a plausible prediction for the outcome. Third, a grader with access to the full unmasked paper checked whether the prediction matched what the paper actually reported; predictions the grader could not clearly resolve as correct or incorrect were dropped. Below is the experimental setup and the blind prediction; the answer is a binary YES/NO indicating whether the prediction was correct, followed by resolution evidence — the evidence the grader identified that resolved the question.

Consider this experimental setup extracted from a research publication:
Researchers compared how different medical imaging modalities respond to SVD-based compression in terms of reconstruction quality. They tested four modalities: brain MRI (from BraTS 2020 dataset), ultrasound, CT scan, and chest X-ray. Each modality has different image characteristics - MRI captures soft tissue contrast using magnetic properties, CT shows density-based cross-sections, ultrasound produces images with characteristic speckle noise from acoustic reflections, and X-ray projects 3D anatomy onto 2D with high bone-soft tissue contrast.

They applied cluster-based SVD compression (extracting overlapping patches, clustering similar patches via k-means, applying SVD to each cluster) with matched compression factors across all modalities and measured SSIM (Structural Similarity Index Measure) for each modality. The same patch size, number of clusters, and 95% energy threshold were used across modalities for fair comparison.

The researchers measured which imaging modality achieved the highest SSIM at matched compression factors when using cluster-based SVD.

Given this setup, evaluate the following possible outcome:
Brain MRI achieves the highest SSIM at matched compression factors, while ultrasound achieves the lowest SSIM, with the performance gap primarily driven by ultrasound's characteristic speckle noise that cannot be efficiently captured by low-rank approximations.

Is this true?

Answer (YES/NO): NO